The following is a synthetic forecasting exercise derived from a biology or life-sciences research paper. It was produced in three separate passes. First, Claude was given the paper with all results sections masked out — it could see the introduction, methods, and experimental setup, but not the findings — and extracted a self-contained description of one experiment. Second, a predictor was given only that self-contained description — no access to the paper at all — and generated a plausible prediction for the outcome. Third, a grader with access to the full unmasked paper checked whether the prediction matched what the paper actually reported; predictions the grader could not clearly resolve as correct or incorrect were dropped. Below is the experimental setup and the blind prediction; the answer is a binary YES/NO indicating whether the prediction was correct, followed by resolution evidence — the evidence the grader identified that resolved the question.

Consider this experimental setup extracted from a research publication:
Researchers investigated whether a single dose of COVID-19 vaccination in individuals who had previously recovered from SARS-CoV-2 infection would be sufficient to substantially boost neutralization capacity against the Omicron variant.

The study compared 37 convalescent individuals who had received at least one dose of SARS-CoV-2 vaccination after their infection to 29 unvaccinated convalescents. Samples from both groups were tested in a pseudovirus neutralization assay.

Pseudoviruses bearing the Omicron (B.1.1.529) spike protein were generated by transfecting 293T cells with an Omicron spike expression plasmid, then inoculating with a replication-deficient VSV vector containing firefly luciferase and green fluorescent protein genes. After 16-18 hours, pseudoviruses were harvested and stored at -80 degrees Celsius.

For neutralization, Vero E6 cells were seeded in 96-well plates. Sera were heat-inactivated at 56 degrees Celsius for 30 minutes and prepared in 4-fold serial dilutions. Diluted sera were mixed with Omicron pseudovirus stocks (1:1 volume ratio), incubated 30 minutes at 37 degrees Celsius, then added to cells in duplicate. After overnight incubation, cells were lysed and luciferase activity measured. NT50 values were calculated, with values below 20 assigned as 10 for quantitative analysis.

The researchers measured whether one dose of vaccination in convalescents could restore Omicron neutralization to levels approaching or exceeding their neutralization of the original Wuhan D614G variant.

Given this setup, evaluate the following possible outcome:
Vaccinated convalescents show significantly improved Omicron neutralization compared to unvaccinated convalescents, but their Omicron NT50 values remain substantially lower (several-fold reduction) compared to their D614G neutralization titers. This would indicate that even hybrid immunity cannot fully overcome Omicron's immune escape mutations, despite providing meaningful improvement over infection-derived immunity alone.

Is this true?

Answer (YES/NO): NO